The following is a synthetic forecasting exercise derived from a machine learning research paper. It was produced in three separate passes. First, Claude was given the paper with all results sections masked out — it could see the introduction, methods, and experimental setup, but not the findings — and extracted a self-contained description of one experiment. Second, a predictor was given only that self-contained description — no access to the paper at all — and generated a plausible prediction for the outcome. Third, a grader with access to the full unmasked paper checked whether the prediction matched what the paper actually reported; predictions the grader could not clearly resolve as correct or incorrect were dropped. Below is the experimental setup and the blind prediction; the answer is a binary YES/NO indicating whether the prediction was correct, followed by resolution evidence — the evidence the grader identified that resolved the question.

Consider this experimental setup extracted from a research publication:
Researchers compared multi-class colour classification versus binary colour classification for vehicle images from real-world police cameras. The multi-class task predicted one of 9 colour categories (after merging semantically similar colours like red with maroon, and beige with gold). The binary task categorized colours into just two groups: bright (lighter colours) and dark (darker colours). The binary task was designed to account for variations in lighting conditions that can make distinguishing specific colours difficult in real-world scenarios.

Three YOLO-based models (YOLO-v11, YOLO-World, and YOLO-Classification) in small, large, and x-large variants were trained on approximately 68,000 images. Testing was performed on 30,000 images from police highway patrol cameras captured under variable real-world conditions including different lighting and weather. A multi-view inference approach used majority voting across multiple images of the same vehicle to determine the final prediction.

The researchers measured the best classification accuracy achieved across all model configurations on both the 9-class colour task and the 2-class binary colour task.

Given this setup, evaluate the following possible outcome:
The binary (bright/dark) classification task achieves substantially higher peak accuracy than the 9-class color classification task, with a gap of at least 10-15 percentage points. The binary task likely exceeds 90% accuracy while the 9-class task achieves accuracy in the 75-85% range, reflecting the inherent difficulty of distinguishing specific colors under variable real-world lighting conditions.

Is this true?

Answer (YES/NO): NO